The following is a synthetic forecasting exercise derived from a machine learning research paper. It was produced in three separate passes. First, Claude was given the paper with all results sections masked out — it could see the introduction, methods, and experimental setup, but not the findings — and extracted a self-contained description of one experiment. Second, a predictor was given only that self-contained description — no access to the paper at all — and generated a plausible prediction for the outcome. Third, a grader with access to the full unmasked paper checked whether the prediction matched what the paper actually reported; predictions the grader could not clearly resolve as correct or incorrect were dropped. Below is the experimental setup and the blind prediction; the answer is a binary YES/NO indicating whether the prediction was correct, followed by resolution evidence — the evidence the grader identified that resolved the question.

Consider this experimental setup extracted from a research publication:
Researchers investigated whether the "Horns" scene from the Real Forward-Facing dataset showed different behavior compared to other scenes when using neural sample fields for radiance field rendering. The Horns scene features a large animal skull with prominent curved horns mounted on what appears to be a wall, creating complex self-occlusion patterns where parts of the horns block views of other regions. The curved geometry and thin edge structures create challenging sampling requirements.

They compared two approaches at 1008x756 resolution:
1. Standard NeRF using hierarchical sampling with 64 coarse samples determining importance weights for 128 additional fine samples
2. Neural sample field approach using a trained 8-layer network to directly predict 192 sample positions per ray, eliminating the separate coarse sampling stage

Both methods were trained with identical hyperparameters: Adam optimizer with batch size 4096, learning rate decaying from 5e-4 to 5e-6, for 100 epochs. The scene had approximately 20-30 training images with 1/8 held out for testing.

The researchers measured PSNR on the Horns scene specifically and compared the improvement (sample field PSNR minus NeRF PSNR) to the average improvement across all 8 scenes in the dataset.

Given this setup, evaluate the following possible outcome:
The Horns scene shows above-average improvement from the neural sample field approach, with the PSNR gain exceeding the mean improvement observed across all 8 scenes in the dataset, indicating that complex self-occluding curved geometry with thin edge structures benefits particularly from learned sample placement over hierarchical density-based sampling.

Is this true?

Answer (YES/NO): YES